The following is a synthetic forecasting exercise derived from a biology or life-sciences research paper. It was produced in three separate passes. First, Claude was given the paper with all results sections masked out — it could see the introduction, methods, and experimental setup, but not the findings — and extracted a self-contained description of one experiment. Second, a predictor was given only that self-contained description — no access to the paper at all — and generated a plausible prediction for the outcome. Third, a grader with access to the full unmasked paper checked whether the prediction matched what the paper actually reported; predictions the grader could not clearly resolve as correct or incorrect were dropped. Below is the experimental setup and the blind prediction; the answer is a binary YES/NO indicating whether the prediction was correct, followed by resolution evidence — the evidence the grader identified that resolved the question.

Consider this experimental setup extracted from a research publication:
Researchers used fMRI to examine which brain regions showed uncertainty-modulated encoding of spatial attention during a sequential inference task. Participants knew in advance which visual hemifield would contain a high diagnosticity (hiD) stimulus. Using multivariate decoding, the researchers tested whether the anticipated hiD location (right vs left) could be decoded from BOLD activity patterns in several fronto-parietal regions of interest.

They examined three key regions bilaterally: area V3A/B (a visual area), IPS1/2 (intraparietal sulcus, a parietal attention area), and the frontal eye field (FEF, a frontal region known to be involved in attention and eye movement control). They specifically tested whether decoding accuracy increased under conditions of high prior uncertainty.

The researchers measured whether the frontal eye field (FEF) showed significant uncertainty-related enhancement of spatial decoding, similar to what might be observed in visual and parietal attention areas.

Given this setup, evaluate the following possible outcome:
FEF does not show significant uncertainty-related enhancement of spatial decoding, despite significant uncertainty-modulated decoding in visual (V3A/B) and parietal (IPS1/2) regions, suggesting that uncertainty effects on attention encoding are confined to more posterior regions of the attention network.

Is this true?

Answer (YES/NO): YES